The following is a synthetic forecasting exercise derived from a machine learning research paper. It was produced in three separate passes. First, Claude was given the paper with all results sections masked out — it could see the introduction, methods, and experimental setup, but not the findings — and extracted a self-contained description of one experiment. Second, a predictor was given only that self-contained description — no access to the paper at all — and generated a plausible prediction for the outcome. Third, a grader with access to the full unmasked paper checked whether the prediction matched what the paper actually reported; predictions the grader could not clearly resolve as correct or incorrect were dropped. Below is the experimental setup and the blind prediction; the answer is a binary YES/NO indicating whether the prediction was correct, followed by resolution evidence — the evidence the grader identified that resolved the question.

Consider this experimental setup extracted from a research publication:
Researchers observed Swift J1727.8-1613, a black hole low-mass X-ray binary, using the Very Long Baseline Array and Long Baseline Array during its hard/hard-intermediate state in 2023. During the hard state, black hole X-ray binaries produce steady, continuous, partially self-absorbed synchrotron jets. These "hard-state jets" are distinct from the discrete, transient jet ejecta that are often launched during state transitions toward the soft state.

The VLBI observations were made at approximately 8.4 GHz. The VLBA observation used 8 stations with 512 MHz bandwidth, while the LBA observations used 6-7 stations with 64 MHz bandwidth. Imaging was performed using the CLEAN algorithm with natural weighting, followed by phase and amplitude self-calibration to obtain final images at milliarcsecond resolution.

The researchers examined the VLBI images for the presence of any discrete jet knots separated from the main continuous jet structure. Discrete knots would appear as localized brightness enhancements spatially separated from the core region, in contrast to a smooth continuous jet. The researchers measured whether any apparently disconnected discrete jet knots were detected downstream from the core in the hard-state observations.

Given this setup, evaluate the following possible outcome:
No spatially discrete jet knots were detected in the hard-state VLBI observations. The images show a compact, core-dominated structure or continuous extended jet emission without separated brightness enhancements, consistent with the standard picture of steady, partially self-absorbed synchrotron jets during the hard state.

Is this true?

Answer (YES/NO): NO